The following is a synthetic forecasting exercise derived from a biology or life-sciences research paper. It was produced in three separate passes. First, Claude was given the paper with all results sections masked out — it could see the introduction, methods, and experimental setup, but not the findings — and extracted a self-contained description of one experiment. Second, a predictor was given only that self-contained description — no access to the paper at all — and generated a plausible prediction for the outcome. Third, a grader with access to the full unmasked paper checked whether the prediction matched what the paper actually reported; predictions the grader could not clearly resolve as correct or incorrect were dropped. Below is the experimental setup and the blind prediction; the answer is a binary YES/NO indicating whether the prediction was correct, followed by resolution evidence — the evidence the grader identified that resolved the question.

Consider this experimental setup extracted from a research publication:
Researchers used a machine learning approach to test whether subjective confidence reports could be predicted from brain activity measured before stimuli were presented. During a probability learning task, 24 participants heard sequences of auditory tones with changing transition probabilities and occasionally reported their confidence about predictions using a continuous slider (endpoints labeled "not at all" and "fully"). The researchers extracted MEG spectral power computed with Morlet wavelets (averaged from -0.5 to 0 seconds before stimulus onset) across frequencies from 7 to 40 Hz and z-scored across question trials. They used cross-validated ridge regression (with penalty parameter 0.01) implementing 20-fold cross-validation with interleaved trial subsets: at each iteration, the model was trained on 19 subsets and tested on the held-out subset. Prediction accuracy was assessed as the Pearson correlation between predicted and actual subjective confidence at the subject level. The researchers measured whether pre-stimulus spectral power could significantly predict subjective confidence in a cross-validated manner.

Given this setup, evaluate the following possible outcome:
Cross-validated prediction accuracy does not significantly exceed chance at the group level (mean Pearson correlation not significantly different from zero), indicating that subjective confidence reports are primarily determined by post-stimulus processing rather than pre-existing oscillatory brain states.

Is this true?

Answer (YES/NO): NO